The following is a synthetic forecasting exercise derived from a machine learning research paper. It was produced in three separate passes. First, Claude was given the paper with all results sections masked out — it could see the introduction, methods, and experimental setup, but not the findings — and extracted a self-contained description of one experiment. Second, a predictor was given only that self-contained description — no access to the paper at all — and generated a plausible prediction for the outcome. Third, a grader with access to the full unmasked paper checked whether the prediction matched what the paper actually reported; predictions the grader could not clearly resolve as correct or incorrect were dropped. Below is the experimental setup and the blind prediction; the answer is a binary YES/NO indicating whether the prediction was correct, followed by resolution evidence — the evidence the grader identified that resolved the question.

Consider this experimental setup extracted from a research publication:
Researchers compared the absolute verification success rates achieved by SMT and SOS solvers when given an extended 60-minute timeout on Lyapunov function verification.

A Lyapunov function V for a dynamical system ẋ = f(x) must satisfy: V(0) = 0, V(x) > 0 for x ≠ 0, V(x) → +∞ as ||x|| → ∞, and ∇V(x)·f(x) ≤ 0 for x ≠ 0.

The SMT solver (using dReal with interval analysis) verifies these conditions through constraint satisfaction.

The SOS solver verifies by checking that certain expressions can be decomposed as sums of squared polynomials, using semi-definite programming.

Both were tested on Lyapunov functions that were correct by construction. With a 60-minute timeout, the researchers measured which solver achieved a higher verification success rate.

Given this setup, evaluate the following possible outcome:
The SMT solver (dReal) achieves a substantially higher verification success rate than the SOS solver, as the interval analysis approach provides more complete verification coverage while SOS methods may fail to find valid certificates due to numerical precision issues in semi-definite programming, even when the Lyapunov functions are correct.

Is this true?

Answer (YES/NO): NO